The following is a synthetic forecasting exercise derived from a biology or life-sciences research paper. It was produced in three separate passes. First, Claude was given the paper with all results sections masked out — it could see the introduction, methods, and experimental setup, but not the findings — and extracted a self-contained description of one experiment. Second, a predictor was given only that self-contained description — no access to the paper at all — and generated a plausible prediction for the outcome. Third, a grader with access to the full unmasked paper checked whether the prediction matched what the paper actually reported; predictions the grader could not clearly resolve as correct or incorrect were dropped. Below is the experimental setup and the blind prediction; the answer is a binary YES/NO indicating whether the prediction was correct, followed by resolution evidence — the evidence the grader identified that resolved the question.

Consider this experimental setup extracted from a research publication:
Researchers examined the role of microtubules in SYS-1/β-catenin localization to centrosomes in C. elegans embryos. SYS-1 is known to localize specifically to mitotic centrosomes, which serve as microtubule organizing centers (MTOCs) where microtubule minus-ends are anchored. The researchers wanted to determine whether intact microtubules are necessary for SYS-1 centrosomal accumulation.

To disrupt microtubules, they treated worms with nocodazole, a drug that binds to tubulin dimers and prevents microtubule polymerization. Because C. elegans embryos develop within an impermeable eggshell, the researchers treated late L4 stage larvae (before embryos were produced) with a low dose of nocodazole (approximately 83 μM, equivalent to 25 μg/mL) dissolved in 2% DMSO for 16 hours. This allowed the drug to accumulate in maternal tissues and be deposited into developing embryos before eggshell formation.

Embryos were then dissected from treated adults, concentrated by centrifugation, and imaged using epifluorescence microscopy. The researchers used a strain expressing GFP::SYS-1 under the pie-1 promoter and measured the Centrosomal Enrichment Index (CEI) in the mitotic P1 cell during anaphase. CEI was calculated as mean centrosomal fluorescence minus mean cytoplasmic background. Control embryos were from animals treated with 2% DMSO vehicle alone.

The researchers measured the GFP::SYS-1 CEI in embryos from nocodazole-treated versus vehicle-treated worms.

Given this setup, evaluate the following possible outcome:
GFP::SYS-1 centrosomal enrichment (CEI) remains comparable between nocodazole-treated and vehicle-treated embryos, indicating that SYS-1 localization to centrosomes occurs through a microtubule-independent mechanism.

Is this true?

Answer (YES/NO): NO